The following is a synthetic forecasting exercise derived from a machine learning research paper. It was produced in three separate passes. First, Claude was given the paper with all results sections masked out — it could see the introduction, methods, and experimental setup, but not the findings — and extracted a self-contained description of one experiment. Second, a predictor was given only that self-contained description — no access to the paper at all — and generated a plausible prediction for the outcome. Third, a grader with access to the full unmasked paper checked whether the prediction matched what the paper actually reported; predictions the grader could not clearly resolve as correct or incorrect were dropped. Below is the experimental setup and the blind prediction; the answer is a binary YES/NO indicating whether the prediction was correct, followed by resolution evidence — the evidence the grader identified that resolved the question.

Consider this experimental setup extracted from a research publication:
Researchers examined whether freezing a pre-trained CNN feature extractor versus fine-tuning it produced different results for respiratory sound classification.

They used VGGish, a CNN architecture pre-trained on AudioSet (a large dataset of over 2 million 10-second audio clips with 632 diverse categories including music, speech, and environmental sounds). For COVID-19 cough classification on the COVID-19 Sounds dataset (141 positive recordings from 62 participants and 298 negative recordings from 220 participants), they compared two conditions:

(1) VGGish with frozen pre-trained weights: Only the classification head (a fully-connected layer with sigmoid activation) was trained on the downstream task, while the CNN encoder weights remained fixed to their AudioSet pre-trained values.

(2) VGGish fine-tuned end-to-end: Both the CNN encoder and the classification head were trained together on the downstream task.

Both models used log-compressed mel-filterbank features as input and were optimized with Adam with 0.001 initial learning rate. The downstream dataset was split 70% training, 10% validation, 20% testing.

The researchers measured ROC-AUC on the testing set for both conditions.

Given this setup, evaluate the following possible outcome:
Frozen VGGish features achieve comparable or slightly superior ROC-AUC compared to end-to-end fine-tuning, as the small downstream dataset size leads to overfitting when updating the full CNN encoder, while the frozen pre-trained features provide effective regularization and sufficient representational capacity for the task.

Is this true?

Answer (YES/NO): NO